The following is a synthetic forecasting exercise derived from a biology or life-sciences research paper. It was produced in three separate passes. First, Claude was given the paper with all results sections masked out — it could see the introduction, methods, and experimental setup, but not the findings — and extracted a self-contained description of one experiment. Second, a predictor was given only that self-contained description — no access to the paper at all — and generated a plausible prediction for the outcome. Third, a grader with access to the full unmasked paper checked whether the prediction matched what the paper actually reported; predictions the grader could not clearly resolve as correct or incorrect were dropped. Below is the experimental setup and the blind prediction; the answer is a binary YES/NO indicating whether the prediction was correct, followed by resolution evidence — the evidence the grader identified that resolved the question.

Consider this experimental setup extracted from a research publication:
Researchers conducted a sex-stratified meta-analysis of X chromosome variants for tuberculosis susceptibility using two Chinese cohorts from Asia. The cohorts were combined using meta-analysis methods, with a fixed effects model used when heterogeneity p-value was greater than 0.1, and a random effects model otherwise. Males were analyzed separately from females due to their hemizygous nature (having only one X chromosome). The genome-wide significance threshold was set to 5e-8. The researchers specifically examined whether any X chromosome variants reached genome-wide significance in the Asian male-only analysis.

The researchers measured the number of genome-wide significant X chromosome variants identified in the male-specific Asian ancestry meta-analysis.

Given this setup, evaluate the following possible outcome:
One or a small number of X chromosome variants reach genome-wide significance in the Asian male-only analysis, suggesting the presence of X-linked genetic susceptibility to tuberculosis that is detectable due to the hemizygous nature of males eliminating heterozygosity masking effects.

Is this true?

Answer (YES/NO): YES